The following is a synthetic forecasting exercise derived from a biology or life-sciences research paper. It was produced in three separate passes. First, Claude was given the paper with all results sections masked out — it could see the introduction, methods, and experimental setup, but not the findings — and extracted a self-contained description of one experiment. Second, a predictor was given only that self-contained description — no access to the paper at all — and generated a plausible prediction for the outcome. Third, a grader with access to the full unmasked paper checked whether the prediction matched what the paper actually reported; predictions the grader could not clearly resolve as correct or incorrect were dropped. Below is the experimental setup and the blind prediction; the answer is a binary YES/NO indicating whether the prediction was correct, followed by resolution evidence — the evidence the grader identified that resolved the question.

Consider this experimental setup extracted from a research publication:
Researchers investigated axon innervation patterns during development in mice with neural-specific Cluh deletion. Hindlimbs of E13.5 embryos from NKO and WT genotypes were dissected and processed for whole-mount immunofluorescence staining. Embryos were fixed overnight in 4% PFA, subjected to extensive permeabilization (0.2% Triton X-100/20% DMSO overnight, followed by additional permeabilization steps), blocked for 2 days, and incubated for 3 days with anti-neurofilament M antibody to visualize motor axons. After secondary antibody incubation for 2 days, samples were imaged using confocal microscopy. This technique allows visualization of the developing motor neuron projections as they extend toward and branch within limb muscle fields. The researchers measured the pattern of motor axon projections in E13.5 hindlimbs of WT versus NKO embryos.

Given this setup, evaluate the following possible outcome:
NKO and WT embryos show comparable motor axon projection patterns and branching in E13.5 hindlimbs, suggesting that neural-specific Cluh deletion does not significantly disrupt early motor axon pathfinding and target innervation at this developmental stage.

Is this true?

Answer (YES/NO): NO